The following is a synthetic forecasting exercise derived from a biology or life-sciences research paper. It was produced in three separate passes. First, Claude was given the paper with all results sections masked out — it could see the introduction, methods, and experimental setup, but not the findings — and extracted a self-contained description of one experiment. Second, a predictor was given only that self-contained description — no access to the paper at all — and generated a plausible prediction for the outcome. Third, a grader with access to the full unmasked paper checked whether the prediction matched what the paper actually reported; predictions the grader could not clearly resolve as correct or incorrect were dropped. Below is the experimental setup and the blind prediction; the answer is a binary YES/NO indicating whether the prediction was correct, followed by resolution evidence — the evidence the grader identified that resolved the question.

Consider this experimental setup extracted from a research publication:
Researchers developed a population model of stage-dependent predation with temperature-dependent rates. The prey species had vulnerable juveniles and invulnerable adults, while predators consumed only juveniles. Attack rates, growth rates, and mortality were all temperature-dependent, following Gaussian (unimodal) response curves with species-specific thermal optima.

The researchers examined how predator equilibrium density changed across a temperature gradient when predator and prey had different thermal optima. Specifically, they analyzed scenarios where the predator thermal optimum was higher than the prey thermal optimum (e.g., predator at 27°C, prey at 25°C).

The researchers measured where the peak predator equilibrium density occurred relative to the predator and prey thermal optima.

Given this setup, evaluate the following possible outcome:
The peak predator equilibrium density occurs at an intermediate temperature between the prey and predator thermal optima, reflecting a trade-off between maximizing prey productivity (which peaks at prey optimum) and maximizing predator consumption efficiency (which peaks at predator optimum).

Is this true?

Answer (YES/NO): YES